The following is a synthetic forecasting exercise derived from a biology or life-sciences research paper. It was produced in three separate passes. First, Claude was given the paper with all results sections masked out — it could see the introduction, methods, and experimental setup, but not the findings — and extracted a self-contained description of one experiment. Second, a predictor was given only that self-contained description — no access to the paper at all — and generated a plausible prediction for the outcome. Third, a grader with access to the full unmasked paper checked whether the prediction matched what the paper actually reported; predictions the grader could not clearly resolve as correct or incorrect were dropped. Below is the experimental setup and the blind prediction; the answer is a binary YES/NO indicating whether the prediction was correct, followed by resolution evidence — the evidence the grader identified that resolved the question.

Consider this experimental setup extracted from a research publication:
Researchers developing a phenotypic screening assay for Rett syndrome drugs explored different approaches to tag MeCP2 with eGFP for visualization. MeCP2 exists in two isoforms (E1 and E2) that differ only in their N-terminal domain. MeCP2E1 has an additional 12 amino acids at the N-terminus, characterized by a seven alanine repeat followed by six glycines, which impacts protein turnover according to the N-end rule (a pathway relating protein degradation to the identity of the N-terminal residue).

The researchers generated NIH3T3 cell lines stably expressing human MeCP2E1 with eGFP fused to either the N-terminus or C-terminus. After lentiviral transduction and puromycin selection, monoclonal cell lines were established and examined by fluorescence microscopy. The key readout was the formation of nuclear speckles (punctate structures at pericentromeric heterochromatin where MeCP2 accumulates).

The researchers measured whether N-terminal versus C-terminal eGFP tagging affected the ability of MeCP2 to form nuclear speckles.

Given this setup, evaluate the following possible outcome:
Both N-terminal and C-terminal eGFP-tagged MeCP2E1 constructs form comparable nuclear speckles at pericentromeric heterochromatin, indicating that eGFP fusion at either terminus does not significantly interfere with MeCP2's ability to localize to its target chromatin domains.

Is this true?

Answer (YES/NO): YES